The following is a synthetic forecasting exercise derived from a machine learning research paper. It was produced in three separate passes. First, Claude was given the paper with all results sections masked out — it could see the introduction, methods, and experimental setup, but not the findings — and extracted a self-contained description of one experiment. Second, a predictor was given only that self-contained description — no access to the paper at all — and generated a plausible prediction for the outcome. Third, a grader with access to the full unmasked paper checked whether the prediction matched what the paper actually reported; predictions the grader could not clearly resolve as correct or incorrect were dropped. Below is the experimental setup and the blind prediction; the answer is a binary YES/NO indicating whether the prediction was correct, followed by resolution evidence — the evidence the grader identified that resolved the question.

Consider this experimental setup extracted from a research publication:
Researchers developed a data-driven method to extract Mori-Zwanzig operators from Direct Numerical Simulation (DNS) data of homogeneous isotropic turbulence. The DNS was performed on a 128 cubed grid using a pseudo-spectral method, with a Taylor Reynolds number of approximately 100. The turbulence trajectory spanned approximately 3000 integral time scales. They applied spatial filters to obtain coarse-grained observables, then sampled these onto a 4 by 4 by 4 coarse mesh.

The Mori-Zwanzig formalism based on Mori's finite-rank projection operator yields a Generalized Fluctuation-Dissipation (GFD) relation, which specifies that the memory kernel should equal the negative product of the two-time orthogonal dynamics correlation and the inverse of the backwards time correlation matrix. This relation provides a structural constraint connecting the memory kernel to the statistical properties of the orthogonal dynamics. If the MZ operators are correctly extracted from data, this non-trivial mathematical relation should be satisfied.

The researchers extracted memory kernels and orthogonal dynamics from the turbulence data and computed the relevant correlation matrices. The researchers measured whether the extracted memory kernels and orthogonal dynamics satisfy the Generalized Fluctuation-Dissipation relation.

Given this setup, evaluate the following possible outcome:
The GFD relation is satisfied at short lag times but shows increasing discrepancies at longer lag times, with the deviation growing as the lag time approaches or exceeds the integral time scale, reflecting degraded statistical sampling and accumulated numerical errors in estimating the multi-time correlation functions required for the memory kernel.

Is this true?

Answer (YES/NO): NO